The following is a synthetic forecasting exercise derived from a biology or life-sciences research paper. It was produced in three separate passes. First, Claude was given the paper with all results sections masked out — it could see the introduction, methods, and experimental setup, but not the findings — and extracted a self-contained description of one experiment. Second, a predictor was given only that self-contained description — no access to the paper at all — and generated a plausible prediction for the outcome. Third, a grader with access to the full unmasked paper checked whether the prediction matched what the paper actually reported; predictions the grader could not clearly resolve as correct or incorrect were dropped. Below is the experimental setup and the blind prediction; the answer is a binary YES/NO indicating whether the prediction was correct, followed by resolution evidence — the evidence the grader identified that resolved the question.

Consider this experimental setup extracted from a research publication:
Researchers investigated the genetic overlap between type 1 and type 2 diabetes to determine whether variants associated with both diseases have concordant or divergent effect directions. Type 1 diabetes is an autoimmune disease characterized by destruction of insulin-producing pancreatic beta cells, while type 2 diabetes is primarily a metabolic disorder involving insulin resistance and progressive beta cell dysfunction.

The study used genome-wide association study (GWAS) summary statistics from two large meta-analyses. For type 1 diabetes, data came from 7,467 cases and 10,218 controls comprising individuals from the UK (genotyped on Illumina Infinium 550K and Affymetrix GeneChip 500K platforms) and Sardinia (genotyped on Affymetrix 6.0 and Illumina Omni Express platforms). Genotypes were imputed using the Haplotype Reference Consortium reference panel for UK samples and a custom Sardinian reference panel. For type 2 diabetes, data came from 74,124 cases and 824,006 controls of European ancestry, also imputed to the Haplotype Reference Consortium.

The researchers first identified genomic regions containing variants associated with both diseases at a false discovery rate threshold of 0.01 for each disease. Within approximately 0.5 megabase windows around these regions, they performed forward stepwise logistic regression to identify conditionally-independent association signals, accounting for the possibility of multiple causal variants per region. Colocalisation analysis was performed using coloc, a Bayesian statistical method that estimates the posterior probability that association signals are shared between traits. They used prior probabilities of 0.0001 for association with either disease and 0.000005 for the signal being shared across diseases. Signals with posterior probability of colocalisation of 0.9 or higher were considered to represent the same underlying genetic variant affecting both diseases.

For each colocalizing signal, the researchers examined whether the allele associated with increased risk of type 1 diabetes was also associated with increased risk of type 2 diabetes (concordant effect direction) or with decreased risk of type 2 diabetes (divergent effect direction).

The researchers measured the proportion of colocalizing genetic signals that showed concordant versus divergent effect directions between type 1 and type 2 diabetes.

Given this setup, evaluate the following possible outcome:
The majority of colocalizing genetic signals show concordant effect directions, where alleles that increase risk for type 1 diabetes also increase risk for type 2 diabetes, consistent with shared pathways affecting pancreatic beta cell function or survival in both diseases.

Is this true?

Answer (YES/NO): NO